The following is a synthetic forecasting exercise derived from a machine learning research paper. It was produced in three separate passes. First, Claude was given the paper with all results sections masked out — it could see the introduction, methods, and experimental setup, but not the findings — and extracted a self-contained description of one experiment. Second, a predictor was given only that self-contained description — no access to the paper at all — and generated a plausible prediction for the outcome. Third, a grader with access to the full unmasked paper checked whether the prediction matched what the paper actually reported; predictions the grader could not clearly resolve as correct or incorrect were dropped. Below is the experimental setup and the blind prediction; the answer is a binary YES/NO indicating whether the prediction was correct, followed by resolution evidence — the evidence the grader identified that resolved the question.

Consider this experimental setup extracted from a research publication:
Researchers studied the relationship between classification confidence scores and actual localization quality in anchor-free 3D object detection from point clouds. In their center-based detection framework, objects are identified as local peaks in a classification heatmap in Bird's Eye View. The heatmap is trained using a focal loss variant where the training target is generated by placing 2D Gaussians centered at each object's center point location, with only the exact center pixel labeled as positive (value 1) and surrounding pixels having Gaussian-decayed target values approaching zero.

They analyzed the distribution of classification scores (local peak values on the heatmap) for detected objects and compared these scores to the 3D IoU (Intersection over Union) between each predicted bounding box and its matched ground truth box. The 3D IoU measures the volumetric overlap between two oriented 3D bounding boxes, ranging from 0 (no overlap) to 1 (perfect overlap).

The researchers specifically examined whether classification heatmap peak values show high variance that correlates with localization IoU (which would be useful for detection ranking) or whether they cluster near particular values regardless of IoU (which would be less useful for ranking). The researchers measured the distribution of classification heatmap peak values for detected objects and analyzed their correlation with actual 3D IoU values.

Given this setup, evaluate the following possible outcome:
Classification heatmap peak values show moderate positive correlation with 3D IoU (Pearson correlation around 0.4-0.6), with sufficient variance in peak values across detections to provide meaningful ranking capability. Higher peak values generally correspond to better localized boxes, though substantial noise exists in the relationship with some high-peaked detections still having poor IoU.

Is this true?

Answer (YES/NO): NO